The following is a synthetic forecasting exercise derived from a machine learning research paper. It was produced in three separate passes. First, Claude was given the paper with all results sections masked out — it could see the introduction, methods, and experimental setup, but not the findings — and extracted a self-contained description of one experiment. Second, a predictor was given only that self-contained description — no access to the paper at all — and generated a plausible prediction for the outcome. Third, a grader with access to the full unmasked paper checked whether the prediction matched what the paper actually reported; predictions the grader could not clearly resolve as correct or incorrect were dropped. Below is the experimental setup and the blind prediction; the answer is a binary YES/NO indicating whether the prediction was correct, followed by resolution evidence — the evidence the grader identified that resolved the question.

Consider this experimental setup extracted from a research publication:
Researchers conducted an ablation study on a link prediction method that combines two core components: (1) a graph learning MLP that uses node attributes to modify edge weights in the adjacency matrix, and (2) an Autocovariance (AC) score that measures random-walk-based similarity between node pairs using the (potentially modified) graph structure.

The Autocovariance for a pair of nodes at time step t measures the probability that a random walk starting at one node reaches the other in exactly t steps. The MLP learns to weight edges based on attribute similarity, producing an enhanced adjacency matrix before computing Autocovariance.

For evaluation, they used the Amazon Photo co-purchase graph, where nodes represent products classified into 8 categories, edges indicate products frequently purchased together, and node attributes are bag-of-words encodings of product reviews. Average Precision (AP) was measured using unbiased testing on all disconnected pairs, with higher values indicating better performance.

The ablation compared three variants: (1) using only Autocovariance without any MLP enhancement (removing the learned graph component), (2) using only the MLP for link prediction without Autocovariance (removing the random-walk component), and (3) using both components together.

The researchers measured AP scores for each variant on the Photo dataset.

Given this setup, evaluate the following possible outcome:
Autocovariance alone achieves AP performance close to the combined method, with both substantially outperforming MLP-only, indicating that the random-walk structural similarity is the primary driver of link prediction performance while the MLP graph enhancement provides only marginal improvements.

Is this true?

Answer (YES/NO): NO